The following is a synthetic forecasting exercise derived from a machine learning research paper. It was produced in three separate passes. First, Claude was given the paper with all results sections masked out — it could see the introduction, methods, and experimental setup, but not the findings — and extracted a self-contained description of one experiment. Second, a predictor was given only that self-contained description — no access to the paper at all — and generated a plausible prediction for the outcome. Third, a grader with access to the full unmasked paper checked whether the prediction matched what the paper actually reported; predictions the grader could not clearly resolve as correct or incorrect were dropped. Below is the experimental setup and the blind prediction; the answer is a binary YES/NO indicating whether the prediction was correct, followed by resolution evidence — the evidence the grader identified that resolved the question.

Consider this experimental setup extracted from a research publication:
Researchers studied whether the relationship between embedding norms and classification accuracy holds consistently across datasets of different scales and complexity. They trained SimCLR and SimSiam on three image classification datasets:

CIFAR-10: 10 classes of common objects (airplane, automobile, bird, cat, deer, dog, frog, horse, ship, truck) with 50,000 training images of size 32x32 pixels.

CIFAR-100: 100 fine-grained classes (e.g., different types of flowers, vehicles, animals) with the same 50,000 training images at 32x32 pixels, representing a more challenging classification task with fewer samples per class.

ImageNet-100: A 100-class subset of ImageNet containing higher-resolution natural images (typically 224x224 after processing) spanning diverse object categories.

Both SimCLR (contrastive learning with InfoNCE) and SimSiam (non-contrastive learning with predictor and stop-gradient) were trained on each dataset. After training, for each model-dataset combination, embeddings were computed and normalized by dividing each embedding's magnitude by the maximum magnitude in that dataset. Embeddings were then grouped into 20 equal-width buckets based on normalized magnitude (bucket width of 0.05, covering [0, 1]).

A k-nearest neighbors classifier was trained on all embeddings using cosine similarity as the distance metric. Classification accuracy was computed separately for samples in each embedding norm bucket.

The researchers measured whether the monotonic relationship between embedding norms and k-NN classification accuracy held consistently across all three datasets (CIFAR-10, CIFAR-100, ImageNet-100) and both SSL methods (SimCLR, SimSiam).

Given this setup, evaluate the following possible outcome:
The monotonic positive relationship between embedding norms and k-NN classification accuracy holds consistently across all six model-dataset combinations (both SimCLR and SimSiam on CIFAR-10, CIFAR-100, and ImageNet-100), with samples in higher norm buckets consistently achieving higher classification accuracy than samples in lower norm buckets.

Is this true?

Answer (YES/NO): YES